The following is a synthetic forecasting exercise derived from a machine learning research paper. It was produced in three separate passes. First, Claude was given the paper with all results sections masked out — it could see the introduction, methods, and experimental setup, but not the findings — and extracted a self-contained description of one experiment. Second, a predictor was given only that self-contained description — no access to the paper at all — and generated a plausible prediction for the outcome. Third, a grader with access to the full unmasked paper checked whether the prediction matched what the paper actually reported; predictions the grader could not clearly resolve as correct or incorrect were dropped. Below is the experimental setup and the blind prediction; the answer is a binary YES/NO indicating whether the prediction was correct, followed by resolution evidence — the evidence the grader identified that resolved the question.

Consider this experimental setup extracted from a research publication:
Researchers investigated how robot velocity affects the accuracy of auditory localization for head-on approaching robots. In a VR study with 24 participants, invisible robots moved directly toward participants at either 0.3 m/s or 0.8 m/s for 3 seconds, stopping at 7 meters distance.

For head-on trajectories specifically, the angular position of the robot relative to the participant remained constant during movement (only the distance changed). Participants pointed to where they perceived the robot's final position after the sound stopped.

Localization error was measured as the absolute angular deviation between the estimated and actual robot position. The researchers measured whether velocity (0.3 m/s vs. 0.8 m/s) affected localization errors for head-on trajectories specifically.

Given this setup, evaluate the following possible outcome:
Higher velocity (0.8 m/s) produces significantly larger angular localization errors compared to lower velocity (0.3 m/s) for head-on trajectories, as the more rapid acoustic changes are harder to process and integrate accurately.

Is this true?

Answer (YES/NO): NO